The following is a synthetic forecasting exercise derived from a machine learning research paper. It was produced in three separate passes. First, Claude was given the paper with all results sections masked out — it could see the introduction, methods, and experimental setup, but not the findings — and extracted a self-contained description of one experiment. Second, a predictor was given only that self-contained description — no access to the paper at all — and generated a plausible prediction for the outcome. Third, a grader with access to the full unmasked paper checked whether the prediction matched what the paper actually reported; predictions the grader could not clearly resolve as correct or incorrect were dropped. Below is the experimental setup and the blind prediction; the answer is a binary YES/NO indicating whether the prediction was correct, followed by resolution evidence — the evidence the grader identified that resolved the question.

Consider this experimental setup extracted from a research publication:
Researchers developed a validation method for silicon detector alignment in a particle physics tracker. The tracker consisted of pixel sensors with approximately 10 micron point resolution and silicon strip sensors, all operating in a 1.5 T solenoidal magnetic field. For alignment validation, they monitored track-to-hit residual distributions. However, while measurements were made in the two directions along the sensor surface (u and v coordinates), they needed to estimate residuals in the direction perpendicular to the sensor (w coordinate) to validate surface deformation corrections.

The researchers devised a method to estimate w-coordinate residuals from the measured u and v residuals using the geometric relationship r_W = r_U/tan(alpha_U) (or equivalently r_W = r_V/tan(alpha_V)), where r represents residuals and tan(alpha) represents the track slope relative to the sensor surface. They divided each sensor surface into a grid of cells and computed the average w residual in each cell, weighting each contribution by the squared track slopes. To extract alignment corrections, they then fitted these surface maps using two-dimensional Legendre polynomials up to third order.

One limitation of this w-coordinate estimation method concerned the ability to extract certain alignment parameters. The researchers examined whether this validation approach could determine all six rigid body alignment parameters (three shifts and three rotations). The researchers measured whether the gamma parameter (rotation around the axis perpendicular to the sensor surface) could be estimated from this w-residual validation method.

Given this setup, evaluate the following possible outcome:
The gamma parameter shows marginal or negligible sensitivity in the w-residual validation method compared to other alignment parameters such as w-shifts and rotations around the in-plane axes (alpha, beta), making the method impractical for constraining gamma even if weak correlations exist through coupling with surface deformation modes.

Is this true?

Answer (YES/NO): NO